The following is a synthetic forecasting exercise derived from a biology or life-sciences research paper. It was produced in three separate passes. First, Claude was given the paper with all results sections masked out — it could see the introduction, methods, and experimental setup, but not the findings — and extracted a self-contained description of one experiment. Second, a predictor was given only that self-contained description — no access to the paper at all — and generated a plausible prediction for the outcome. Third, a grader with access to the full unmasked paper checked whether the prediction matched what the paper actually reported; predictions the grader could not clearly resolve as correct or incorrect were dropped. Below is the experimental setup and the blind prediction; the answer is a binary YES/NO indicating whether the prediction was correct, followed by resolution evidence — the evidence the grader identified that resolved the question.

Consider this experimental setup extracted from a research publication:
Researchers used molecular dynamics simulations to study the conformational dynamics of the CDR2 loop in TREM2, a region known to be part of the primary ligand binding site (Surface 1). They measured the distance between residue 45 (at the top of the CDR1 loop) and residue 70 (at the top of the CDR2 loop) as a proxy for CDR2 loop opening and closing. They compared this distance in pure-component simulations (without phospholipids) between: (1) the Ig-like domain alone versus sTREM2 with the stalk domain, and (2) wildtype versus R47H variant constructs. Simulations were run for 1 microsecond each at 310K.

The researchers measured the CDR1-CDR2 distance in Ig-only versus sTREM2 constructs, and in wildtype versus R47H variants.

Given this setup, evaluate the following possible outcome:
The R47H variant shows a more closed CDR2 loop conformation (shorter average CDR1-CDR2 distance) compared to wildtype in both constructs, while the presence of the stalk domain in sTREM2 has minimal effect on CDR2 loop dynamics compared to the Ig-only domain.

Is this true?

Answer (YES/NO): NO